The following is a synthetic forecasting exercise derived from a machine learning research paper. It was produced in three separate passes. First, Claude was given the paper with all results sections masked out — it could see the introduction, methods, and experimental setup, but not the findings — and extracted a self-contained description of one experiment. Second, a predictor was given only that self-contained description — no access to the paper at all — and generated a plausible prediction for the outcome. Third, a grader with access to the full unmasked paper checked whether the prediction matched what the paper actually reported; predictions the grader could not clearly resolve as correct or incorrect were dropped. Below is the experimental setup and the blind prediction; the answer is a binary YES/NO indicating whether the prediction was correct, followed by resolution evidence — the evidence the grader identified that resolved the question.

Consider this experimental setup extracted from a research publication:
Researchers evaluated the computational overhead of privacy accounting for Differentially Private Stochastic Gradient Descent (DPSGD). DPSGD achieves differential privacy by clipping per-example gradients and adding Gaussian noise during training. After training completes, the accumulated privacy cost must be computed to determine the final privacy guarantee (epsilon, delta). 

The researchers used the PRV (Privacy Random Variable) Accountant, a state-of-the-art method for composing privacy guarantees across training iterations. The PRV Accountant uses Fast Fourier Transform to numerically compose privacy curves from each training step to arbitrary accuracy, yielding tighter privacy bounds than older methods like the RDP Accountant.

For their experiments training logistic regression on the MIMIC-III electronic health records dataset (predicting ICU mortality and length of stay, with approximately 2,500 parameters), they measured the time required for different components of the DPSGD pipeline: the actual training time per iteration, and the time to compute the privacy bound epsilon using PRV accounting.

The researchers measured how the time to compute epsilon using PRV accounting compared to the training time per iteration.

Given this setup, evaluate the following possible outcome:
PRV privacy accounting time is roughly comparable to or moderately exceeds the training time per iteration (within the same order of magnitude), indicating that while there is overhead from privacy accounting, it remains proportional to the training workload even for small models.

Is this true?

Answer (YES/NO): YES